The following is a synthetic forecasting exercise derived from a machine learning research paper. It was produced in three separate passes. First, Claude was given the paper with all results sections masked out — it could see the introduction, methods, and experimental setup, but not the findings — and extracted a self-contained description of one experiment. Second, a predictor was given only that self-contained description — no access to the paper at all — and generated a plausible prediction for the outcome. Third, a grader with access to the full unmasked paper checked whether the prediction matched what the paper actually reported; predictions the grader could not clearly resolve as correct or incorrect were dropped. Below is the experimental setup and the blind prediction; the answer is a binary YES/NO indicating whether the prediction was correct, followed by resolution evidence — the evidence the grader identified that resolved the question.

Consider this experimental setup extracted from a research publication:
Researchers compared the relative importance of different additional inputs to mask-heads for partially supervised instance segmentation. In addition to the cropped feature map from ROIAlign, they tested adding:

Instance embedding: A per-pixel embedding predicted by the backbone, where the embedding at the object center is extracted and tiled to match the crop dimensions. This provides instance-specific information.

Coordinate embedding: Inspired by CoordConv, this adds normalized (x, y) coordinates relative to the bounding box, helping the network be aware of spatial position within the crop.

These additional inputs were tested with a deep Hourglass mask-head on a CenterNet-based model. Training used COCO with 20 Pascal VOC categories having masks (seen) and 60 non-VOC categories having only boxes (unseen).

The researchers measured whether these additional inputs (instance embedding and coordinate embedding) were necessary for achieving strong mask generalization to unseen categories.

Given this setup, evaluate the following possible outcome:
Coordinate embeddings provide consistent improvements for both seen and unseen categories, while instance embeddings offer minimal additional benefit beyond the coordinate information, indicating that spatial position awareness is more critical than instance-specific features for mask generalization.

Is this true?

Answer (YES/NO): NO